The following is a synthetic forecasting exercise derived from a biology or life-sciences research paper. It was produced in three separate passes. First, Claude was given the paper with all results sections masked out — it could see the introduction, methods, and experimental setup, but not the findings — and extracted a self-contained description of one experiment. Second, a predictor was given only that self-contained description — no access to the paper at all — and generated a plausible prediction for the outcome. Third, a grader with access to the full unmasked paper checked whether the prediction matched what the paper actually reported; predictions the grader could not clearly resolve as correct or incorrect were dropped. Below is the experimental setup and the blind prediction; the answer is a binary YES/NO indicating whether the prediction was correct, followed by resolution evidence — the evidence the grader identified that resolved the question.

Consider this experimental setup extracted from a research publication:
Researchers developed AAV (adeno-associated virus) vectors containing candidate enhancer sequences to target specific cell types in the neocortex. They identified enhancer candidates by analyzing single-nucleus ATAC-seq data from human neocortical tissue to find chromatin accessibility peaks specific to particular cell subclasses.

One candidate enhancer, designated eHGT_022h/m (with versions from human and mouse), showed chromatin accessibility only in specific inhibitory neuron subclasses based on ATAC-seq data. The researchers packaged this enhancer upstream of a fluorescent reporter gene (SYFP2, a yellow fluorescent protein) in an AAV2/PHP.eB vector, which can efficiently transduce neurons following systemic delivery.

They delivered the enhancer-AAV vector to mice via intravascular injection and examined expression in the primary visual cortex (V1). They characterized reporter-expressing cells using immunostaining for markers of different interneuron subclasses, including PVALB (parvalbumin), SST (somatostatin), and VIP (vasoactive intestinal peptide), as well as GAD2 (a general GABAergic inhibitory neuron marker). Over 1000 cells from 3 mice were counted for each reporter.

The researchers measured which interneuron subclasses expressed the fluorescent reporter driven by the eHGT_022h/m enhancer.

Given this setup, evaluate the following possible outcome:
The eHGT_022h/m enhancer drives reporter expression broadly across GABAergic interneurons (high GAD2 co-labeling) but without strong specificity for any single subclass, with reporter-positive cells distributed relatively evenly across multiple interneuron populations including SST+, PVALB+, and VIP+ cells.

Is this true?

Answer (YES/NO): NO